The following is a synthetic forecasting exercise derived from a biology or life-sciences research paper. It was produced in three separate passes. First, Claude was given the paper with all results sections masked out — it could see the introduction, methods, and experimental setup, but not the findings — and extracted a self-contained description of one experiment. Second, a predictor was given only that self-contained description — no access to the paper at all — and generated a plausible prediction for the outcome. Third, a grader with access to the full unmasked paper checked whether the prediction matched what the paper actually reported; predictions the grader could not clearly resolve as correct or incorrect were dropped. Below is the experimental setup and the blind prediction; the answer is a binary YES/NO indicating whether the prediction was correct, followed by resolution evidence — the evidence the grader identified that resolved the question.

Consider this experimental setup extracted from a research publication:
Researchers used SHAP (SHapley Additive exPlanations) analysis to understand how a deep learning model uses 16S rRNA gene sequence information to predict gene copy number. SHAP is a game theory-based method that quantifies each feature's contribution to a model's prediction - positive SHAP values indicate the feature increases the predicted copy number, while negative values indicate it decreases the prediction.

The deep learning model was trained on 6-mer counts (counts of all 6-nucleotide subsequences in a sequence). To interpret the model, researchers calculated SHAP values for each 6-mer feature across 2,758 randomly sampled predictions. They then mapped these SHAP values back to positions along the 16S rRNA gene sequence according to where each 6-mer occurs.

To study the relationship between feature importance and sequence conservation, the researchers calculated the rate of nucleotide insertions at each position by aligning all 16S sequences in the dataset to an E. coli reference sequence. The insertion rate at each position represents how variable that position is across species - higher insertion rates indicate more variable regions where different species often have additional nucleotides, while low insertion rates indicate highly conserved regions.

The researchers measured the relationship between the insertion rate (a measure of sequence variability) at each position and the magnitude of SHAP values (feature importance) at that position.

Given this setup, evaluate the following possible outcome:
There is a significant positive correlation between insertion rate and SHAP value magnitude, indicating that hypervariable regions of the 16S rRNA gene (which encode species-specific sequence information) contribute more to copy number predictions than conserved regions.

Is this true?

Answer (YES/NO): NO